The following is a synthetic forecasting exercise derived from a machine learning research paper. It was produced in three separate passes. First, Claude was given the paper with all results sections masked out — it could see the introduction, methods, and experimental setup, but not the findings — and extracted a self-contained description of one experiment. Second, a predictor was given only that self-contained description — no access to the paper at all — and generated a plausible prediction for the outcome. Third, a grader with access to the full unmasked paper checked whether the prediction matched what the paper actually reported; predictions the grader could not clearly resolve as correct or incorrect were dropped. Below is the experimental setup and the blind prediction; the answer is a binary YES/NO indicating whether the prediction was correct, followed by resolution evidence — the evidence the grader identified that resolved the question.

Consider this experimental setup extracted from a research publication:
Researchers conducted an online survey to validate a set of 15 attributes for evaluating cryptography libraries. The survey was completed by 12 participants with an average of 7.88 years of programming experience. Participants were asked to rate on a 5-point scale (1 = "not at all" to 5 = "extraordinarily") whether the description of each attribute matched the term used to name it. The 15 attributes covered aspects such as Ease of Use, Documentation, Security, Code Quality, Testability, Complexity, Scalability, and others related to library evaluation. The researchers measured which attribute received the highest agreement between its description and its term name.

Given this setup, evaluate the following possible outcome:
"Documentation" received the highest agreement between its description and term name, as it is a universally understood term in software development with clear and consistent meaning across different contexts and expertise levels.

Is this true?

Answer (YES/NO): YES